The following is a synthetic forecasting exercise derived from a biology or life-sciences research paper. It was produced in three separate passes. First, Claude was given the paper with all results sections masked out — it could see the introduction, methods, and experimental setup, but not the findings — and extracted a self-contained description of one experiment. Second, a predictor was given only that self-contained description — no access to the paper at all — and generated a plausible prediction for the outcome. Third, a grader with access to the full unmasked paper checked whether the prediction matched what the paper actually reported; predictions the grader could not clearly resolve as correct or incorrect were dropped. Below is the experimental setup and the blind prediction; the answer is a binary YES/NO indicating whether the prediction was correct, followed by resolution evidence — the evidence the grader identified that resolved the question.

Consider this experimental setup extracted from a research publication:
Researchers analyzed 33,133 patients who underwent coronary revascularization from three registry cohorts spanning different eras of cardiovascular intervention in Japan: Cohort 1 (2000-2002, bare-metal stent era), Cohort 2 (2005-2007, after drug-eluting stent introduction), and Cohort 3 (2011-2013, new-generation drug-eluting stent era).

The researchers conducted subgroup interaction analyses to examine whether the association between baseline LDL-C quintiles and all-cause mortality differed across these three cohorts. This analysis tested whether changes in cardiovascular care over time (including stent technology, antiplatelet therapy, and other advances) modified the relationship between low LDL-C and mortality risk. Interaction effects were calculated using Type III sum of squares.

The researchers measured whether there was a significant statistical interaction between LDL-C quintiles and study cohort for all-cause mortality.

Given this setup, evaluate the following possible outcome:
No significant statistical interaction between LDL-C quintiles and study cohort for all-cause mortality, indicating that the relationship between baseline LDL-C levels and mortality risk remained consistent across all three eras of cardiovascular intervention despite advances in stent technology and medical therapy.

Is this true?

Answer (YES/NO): YES